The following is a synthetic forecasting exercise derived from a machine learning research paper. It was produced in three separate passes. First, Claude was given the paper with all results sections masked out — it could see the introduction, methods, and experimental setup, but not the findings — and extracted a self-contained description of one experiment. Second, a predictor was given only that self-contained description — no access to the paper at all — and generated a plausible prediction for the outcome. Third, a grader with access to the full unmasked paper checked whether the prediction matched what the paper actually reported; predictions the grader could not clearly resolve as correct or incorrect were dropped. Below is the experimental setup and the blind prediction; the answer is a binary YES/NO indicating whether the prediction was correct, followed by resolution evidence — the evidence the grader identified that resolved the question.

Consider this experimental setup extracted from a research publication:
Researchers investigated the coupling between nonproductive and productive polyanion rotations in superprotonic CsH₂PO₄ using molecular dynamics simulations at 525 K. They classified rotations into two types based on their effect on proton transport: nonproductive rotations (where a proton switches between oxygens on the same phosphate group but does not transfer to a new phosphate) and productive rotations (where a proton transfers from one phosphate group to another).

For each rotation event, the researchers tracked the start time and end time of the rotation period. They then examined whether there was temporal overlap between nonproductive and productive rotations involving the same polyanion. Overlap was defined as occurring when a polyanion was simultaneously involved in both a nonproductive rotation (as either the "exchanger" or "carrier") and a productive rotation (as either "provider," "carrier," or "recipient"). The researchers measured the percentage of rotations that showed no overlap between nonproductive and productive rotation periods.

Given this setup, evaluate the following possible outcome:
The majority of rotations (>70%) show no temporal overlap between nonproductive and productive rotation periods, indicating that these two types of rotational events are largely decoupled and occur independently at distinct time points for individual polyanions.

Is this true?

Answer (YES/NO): YES